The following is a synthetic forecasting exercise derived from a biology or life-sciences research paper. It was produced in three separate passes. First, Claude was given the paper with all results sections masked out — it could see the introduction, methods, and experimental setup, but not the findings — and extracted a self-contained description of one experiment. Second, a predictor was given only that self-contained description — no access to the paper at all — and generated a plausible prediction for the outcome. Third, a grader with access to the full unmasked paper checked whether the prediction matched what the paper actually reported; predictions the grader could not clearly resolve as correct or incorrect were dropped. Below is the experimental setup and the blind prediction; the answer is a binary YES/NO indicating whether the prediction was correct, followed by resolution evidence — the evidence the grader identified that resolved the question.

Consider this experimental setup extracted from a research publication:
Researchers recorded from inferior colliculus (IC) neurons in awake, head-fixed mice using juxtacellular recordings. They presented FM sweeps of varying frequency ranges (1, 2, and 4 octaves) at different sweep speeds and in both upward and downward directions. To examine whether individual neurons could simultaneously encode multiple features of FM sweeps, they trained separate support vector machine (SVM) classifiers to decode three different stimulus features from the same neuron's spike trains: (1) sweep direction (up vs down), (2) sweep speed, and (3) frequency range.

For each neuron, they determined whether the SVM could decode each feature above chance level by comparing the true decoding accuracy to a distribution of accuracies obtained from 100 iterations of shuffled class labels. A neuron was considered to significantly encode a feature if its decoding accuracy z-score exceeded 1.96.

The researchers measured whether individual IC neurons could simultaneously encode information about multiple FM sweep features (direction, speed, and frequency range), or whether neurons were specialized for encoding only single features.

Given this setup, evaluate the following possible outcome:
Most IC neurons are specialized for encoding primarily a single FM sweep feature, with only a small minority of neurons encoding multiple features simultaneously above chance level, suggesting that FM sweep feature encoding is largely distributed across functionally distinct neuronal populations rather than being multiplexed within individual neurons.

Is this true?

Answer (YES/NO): NO